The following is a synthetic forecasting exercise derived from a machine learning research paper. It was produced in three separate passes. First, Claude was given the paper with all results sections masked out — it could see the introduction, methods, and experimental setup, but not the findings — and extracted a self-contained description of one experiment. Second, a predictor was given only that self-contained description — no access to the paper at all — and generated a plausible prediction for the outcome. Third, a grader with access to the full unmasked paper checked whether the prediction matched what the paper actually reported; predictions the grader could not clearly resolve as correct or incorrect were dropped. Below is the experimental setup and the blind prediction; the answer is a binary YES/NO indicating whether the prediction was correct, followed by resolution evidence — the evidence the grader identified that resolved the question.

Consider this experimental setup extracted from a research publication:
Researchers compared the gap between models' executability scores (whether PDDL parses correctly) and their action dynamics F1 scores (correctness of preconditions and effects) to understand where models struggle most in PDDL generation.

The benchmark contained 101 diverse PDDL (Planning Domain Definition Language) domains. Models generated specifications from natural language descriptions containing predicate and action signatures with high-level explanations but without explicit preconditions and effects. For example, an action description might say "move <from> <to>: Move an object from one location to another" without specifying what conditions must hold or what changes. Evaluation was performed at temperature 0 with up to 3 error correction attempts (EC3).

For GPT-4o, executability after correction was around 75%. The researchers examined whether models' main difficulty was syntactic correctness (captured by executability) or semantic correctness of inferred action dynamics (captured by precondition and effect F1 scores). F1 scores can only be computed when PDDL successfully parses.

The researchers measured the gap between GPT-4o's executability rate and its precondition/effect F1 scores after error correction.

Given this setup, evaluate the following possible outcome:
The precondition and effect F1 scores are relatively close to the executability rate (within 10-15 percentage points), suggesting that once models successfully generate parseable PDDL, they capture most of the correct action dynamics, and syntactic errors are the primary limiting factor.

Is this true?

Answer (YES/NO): NO